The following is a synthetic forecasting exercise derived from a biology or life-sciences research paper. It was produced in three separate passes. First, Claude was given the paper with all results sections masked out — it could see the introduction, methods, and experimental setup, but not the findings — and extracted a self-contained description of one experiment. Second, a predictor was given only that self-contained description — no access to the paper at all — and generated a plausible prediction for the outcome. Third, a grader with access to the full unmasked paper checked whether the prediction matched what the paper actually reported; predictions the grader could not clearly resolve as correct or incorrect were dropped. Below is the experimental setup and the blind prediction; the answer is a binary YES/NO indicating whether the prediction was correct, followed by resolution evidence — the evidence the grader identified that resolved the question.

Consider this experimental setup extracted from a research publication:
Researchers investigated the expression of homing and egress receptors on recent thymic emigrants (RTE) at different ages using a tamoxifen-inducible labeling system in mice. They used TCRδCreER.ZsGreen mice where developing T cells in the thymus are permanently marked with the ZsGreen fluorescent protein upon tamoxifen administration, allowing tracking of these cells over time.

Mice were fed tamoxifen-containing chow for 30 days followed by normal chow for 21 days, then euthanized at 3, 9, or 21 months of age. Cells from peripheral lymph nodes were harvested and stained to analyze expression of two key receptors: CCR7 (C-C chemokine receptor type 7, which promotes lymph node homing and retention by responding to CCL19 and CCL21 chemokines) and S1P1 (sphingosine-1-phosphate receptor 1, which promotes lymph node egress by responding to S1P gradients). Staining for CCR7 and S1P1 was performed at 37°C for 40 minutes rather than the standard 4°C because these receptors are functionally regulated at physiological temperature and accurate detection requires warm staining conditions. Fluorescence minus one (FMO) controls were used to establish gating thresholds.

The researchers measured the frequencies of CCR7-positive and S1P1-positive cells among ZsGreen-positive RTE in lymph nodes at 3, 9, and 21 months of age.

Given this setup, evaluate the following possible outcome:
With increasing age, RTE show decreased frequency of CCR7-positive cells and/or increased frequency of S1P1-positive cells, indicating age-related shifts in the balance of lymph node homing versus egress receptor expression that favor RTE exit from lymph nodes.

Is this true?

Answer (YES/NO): YES